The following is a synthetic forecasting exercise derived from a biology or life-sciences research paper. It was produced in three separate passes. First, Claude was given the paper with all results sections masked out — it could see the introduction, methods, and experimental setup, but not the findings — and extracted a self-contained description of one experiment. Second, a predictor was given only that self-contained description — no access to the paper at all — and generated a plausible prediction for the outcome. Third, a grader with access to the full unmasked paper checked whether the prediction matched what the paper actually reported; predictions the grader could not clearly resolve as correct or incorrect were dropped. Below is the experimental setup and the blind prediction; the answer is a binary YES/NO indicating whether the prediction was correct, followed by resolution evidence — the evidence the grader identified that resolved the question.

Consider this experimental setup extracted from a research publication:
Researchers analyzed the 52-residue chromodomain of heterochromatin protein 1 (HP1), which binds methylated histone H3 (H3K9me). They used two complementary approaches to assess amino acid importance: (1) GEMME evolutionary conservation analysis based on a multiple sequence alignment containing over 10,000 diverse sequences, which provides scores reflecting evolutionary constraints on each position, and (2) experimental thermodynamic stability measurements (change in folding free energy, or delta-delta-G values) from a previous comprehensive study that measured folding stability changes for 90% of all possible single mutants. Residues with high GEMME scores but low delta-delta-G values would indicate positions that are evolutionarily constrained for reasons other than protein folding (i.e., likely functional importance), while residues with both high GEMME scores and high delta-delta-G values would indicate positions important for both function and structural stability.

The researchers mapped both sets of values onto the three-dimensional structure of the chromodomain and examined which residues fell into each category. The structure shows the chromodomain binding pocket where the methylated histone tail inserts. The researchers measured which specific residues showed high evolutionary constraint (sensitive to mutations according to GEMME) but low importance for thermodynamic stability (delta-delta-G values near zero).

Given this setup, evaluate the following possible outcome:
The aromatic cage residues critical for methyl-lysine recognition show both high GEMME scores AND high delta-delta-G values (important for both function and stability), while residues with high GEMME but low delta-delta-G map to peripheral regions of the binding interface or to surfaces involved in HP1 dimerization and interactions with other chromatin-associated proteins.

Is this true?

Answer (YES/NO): NO